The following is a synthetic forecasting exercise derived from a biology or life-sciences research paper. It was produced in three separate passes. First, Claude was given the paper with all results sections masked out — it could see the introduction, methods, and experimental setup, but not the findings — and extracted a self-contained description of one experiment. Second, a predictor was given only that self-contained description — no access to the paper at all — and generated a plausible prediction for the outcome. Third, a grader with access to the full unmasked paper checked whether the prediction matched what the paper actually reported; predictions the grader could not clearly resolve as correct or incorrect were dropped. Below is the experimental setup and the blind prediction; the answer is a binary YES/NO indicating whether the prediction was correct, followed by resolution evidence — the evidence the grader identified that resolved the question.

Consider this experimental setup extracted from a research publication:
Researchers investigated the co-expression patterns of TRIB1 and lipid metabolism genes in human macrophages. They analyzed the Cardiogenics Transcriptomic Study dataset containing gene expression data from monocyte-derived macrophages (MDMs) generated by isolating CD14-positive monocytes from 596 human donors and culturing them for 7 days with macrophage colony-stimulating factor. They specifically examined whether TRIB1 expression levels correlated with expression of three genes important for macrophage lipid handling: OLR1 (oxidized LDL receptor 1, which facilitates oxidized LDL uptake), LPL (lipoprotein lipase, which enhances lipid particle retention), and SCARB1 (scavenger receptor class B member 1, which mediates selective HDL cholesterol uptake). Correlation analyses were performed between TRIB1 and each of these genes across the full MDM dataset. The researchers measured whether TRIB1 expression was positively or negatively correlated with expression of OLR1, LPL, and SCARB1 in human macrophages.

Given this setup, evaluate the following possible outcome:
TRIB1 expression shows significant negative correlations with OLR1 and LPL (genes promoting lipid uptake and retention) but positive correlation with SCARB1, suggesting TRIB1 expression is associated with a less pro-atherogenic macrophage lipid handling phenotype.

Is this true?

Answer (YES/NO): NO